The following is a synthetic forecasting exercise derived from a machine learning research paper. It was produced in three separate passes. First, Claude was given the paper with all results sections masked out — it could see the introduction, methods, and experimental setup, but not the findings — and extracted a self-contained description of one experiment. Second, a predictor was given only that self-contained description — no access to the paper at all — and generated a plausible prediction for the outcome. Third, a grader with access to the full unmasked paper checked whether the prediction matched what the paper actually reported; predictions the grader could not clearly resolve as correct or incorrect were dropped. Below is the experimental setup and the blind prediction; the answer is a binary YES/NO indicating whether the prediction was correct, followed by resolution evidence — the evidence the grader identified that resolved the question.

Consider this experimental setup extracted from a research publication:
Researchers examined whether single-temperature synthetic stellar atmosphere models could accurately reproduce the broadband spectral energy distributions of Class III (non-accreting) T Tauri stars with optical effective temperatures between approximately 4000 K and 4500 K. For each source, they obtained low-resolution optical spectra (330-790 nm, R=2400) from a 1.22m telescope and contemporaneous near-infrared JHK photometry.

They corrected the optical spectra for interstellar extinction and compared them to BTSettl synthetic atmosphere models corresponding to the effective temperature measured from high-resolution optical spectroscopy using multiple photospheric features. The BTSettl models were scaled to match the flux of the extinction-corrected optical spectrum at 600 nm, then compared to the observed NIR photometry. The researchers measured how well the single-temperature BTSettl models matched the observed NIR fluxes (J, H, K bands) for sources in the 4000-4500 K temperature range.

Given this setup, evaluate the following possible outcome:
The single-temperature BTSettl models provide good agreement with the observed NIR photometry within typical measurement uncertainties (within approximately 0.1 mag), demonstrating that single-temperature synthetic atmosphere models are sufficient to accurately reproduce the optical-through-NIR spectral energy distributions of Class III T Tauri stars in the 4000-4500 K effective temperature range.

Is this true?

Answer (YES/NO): NO